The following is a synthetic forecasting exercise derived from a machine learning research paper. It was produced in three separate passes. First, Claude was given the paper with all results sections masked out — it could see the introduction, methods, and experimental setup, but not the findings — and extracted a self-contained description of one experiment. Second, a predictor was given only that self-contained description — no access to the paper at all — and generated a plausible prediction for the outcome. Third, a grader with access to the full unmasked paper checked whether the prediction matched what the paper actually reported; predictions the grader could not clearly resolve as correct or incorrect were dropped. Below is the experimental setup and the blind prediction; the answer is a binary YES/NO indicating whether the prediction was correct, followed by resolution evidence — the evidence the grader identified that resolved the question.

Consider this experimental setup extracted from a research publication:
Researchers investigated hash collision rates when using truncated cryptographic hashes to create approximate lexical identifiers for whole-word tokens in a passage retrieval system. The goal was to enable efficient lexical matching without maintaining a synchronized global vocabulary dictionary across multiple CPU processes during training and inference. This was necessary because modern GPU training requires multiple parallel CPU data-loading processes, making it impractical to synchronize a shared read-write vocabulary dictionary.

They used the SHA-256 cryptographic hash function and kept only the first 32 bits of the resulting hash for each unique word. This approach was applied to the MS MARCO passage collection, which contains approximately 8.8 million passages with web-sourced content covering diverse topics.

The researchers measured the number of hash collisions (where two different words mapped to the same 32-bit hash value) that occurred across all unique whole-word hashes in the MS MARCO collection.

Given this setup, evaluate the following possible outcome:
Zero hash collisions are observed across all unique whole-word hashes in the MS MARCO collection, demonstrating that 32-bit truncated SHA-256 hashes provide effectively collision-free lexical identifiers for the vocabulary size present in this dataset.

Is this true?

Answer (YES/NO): NO